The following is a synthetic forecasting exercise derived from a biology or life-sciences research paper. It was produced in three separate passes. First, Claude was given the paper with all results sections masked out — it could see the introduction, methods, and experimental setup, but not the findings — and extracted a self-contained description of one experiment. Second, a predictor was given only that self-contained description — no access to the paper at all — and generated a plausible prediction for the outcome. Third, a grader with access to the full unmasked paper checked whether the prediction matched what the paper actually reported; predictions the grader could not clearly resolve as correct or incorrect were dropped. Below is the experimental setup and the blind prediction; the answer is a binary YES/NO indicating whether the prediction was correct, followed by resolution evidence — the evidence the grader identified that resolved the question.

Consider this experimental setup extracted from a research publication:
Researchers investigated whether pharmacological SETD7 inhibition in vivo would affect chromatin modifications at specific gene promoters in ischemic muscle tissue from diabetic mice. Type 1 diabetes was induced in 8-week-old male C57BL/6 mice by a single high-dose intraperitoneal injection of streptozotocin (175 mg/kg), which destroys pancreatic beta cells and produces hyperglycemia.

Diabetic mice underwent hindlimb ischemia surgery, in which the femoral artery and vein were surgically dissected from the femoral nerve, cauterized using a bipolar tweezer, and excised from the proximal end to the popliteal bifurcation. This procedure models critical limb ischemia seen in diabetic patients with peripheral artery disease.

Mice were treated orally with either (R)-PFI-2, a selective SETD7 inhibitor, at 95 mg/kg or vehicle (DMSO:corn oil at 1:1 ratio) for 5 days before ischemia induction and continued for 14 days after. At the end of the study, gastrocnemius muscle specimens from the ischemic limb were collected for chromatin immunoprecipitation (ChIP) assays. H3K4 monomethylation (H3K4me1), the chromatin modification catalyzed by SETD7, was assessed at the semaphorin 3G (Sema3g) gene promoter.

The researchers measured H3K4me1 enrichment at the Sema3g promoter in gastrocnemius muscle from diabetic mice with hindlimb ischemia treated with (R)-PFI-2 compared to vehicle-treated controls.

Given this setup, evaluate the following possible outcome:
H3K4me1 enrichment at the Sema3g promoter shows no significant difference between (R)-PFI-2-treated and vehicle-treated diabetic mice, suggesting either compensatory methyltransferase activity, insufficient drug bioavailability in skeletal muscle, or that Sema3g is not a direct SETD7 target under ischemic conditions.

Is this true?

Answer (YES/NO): NO